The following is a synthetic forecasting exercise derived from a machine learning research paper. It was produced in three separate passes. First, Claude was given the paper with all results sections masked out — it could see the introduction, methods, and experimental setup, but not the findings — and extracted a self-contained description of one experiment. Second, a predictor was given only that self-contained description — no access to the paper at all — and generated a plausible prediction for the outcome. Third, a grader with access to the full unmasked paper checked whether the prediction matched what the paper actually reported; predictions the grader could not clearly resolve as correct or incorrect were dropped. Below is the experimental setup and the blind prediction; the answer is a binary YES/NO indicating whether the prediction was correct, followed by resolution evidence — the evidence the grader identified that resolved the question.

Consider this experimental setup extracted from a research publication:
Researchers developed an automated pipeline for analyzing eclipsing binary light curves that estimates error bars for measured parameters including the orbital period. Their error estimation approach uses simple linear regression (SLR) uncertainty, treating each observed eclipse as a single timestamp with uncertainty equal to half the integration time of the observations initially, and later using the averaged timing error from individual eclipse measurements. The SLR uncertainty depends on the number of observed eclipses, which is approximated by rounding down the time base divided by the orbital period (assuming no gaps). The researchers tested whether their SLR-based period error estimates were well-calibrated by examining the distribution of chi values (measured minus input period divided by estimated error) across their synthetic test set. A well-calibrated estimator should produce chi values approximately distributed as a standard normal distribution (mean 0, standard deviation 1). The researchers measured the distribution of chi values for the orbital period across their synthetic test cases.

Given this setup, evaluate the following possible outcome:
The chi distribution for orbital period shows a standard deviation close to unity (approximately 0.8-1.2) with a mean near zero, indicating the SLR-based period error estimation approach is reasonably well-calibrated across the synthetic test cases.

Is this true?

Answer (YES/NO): NO